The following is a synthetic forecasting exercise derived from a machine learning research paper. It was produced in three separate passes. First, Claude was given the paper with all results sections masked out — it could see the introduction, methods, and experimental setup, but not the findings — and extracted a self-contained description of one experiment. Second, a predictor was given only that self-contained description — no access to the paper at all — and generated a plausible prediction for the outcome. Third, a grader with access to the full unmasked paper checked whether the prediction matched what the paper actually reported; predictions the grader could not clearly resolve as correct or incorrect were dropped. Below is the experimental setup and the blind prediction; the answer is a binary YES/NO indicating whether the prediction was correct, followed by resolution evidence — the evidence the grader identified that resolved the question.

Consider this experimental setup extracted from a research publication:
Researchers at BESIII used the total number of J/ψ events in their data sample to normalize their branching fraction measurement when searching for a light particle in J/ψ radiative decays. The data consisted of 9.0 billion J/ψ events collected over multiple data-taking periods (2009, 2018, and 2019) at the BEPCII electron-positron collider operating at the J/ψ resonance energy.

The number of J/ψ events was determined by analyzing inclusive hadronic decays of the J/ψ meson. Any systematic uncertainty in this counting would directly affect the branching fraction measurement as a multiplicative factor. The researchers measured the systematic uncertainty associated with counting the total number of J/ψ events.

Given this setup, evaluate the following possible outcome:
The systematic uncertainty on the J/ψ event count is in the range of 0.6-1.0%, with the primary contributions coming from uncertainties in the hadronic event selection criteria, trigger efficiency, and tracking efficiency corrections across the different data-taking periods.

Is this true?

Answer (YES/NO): NO